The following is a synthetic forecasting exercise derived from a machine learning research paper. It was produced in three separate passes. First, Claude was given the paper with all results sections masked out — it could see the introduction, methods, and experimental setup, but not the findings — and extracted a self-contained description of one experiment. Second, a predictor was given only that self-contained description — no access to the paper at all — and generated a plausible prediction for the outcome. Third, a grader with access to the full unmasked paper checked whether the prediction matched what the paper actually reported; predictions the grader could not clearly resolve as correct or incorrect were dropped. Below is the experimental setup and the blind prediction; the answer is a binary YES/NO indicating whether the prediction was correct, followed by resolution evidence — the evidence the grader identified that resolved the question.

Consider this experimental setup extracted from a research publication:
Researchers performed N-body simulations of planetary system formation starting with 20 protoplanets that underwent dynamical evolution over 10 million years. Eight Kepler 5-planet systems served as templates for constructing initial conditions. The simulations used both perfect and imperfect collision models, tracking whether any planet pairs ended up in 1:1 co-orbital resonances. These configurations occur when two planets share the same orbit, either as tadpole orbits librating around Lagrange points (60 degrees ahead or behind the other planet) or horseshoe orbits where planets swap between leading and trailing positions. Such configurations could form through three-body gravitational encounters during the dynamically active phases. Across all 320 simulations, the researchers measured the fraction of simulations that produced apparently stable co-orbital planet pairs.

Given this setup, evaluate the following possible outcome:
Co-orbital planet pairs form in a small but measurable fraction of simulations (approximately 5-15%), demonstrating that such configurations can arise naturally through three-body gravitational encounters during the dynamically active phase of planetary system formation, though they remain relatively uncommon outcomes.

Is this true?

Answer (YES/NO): NO